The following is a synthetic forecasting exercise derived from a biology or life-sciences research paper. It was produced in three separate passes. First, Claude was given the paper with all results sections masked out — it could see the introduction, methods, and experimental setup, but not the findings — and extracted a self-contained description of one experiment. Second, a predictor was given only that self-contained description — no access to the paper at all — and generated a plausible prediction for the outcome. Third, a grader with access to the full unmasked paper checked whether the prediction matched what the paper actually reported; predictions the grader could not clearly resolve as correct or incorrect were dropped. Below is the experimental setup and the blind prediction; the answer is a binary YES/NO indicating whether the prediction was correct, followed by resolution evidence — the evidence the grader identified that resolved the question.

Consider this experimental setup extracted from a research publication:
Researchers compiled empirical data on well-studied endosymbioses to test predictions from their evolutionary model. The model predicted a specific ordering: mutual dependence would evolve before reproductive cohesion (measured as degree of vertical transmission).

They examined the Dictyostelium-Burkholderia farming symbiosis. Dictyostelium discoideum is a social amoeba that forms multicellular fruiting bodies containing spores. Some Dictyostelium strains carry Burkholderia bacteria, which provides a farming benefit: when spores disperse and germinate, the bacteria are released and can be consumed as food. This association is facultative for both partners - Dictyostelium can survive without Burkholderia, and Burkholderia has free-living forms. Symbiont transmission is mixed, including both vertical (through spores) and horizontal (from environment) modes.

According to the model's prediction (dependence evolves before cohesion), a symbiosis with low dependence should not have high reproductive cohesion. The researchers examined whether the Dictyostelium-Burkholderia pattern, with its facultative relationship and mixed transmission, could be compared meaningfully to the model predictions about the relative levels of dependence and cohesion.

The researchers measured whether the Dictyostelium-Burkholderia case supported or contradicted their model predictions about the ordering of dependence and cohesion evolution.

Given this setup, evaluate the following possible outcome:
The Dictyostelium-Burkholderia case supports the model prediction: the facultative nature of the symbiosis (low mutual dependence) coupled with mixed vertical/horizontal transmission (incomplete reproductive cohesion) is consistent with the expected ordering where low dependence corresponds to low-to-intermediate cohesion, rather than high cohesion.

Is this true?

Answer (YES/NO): NO